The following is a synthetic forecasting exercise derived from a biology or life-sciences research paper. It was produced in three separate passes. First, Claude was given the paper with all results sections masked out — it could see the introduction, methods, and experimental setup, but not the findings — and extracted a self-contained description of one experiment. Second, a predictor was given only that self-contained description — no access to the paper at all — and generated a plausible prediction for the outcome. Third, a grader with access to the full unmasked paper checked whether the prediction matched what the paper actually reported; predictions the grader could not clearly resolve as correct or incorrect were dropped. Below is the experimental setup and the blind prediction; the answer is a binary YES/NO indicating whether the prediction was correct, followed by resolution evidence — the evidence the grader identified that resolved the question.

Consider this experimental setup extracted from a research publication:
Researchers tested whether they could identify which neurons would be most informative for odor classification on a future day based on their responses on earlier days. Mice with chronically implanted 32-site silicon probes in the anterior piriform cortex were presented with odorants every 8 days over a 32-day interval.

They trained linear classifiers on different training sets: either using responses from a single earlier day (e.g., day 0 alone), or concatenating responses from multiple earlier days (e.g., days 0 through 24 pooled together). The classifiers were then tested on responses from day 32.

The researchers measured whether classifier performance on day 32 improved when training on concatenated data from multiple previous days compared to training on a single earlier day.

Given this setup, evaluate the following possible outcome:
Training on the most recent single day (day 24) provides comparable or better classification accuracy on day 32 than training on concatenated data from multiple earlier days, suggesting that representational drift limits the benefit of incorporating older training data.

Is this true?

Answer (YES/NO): YES